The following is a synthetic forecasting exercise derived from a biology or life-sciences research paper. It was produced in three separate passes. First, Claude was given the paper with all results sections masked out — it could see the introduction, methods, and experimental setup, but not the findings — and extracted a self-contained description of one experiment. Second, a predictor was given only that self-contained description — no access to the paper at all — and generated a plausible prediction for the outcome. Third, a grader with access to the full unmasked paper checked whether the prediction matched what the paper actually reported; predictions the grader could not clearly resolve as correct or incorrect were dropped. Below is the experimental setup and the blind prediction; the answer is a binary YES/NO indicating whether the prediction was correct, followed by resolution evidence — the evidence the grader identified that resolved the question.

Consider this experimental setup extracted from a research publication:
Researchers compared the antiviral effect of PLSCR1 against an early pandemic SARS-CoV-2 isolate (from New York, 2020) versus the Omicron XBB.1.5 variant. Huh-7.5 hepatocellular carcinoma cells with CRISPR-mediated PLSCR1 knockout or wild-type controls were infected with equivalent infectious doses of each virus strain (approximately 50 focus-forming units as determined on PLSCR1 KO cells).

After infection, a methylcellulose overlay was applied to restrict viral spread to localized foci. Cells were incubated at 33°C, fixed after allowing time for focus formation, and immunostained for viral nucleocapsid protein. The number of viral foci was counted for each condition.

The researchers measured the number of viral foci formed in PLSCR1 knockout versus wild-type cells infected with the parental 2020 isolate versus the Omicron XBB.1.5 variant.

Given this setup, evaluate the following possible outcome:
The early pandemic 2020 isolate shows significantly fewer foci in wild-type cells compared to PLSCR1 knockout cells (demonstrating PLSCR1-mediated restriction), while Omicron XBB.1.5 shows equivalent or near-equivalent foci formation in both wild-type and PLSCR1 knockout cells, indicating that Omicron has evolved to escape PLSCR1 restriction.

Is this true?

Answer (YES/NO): YES